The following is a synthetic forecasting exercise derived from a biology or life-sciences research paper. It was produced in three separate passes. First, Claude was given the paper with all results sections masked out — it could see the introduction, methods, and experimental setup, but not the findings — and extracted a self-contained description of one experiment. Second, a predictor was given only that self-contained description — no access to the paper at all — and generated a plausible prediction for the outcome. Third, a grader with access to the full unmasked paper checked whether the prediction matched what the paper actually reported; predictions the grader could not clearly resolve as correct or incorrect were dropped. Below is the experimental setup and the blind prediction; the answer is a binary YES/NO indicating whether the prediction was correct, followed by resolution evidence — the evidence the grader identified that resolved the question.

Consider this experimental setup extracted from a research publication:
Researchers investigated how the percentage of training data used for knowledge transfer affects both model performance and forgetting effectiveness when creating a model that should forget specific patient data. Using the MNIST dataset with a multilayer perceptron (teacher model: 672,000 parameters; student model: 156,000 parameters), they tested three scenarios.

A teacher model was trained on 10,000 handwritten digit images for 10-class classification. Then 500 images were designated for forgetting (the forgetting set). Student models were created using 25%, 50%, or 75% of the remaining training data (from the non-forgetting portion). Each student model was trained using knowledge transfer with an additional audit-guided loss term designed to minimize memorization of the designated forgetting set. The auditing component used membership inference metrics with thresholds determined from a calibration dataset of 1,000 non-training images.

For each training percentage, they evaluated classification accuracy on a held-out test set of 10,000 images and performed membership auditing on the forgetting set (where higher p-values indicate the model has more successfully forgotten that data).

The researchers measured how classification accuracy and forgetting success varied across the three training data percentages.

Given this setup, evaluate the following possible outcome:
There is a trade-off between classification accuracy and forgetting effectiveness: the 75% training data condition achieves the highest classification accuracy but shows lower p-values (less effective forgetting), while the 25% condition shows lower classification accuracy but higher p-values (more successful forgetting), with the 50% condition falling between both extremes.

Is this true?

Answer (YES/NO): NO